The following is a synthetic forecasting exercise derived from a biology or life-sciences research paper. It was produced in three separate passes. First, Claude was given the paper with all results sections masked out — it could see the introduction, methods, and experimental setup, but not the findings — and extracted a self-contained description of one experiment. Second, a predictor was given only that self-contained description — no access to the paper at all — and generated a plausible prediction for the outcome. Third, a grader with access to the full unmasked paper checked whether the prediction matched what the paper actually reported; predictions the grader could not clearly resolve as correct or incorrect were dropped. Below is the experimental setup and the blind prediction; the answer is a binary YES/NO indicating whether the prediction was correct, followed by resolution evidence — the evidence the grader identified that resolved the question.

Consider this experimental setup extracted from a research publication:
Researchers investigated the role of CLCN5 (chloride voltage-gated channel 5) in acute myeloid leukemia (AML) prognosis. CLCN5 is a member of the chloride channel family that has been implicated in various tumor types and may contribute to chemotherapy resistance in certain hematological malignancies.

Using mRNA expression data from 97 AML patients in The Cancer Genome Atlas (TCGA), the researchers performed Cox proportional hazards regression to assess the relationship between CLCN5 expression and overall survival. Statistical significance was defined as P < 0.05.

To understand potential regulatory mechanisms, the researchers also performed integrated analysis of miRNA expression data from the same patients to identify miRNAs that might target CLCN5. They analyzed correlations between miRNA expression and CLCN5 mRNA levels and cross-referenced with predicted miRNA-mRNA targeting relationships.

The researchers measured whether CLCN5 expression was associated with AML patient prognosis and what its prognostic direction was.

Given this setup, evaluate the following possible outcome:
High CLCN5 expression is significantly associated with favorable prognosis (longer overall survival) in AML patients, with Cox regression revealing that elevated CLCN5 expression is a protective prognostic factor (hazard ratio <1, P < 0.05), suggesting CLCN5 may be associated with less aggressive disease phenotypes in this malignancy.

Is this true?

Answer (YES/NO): NO